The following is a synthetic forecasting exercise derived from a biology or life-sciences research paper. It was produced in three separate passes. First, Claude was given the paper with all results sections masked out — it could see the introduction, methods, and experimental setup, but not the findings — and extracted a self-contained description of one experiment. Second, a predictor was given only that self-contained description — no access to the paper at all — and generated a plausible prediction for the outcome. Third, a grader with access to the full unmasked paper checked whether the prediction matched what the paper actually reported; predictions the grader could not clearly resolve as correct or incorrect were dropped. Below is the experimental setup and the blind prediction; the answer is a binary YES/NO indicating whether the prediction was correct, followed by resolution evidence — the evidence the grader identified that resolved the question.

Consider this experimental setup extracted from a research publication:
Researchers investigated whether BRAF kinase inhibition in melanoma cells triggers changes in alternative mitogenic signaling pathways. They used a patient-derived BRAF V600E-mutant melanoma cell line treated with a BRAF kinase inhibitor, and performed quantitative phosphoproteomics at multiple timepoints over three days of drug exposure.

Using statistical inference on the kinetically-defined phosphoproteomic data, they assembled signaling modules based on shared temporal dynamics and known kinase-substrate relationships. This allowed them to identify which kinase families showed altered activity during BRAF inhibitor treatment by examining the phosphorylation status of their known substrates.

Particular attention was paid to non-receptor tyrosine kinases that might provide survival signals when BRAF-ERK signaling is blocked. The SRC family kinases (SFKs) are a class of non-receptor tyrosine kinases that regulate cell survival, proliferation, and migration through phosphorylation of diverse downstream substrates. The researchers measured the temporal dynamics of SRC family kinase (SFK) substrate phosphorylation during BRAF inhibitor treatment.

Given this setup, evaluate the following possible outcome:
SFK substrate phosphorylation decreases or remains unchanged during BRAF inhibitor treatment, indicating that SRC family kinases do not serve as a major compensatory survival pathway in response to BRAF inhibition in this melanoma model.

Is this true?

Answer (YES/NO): NO